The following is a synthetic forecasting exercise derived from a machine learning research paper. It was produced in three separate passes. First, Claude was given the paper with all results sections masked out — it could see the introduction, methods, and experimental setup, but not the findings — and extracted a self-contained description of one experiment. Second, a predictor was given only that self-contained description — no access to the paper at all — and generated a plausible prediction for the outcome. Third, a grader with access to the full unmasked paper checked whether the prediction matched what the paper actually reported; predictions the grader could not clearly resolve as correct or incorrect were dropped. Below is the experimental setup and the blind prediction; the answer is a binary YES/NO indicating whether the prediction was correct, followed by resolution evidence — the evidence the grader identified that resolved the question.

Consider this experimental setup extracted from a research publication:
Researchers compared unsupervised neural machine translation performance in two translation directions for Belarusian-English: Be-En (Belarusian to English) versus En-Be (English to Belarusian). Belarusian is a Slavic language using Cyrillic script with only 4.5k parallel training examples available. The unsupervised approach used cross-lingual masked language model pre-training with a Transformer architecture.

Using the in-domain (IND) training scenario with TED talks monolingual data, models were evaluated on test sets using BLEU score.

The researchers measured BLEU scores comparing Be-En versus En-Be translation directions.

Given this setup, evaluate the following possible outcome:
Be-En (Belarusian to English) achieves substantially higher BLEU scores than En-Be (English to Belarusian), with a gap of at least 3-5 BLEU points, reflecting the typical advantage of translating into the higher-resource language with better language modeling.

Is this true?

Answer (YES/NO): YES